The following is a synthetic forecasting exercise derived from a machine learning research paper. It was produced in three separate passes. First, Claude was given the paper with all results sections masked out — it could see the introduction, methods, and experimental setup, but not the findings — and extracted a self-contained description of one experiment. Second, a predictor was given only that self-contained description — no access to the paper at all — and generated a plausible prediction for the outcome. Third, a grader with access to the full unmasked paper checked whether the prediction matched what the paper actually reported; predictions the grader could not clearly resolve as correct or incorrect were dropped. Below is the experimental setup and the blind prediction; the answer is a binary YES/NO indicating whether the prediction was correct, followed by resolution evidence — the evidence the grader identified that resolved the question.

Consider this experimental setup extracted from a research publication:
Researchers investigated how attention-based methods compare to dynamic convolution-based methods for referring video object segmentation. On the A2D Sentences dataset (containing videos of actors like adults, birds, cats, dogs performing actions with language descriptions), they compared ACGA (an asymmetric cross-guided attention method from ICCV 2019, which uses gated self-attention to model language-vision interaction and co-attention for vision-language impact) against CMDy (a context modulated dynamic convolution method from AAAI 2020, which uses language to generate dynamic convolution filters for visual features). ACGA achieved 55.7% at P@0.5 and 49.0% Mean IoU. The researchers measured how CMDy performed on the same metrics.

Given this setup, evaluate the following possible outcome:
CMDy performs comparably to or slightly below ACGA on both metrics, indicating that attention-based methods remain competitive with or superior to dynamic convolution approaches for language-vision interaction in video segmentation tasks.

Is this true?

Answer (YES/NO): NO